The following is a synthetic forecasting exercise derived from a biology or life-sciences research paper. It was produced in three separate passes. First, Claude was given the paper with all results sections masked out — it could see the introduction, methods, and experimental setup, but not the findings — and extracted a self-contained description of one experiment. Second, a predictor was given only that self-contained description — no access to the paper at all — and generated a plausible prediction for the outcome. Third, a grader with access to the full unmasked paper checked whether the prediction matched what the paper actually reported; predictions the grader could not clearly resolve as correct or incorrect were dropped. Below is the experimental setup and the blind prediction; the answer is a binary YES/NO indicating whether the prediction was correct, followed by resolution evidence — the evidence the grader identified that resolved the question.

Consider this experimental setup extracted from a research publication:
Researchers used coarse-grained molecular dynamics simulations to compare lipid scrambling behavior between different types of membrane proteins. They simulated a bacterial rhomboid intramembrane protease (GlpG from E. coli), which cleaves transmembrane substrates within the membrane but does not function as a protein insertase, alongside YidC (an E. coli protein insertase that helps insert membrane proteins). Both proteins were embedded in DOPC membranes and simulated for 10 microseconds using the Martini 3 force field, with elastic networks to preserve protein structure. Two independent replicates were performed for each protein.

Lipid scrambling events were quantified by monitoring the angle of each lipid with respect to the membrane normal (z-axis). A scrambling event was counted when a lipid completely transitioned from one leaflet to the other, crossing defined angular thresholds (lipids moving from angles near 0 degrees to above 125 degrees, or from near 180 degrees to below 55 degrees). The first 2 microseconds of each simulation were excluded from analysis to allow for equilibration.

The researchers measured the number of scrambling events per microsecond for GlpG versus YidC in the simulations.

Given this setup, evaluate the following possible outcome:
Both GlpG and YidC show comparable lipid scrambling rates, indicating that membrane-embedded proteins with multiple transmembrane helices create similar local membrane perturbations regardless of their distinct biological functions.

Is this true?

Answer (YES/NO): NO